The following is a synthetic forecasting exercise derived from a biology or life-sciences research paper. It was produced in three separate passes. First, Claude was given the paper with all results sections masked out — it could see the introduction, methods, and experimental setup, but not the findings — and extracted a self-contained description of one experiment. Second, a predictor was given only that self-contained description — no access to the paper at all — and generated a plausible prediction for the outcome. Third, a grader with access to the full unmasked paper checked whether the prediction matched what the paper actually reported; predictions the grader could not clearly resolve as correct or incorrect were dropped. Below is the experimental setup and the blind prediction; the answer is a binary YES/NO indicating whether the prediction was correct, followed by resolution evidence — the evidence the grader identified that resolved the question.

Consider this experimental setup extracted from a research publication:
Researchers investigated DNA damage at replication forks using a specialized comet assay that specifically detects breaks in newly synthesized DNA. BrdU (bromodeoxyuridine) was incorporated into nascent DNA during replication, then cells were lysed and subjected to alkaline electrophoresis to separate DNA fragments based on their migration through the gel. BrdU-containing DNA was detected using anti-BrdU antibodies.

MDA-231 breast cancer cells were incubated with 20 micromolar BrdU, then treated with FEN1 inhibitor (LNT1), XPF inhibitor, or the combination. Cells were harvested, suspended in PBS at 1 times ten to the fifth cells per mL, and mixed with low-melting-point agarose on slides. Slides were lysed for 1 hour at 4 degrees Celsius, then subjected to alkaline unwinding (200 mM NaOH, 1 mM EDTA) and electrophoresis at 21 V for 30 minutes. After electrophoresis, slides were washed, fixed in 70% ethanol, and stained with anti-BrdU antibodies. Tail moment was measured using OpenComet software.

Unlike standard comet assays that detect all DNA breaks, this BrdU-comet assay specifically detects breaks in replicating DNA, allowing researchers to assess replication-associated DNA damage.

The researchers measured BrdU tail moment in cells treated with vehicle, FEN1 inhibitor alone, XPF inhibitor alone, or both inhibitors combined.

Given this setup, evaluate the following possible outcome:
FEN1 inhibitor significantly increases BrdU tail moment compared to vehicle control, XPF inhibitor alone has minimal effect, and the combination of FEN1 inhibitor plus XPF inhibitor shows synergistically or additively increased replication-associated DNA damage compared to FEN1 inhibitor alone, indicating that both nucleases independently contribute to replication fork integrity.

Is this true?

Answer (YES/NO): NO